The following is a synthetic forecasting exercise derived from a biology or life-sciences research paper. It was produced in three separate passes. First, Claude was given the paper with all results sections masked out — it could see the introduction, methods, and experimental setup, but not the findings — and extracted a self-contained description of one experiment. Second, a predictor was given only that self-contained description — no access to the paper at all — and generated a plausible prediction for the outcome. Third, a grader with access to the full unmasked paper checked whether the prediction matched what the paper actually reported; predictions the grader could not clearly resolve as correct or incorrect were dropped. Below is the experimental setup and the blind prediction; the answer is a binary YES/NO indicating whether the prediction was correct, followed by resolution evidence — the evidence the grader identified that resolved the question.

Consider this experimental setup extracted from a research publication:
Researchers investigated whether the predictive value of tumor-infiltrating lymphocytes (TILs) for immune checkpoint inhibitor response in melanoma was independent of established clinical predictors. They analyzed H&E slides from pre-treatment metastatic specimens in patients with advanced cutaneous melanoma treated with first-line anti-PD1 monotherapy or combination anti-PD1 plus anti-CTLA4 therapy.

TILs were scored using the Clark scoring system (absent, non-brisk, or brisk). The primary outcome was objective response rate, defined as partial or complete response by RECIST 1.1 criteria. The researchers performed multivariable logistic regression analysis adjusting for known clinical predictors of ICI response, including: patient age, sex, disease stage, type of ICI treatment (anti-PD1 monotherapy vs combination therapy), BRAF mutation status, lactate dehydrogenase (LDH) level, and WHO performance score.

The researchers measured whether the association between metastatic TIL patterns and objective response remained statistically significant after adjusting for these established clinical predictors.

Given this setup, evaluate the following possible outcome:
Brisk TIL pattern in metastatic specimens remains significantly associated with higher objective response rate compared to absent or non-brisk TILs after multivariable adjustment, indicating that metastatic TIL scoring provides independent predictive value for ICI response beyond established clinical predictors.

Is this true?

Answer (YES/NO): YES